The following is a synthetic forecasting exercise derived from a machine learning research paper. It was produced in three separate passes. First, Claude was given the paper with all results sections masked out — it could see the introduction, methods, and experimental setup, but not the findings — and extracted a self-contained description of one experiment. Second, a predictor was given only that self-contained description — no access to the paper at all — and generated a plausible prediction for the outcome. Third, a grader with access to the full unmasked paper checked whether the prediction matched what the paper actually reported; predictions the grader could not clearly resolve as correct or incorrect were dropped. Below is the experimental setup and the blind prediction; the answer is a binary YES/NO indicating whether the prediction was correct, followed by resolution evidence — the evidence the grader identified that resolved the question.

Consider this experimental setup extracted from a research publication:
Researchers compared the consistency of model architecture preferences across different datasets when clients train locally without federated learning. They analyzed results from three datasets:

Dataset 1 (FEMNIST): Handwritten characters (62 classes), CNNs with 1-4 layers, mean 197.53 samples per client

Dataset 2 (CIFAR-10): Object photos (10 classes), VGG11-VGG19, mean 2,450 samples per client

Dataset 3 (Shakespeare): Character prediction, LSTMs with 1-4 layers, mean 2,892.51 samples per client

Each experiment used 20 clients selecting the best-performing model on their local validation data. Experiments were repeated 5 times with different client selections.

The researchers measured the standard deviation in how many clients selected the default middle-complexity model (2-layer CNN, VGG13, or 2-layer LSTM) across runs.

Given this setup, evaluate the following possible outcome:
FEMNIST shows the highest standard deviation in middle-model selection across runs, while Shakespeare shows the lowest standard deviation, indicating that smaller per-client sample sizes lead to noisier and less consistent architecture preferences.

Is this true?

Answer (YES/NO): NO